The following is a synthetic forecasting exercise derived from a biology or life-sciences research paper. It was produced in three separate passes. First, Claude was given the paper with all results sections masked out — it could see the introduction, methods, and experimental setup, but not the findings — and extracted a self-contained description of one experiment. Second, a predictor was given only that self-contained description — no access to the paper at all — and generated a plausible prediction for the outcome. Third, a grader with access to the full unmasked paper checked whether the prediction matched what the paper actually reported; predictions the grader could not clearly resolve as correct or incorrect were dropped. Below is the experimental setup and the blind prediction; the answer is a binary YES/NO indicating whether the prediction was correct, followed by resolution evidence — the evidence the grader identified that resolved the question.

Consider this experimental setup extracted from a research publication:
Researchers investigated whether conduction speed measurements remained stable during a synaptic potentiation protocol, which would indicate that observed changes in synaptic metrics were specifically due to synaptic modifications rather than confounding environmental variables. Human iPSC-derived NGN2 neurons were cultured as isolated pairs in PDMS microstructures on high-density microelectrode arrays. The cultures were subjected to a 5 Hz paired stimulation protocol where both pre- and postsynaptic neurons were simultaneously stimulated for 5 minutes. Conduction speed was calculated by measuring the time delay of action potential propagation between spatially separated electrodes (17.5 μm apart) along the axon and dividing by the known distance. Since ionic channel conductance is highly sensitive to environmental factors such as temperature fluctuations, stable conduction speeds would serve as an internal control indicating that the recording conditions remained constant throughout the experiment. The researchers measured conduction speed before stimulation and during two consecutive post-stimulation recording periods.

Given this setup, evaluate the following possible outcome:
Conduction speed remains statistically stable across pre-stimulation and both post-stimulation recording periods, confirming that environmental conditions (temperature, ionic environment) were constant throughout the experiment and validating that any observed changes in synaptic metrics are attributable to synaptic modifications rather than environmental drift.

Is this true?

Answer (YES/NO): YES